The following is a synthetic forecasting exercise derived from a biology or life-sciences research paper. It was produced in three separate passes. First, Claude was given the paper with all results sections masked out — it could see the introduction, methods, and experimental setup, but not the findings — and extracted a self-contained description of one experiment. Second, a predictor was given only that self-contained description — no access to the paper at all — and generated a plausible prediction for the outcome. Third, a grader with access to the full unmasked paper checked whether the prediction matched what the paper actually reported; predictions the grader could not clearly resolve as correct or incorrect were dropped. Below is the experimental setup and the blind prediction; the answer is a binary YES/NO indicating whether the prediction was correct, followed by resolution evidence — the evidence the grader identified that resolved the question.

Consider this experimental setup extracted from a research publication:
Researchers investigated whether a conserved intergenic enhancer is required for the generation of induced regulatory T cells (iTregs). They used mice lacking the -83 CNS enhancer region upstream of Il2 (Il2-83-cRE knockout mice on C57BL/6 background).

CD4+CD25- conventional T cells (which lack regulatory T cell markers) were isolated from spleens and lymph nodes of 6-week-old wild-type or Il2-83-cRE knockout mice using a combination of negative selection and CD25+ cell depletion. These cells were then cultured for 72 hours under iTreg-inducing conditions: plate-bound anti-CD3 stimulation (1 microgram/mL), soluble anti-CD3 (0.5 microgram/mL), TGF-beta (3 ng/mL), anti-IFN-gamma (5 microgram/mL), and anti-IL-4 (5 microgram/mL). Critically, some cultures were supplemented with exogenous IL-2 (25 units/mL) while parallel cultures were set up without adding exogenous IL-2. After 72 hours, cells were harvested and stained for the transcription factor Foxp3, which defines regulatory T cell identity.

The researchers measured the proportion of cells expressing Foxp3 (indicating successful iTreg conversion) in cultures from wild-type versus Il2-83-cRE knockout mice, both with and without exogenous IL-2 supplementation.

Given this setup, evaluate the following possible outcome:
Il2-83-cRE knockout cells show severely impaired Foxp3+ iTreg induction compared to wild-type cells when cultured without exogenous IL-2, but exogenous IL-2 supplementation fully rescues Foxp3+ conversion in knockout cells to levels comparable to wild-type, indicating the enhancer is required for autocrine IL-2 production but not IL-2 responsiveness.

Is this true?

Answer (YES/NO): YES